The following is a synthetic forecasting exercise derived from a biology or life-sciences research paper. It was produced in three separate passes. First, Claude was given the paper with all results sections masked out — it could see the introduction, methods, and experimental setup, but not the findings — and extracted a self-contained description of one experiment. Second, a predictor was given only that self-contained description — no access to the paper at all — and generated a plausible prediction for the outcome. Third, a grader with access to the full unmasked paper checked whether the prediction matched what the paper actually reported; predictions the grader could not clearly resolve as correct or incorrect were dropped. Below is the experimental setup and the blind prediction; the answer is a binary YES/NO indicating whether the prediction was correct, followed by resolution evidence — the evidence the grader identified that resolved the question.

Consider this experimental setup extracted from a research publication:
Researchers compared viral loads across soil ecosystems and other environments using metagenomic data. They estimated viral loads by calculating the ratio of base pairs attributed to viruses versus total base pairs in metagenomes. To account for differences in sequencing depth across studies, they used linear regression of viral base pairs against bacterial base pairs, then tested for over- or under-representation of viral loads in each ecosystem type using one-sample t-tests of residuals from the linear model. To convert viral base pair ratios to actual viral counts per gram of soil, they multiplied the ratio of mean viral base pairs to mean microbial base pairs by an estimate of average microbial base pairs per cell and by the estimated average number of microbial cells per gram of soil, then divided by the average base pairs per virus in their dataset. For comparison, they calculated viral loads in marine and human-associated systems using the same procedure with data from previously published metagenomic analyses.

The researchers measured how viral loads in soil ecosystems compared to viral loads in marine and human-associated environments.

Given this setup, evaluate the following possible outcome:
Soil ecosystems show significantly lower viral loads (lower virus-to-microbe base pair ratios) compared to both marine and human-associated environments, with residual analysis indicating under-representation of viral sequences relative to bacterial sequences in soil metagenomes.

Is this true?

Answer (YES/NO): NO